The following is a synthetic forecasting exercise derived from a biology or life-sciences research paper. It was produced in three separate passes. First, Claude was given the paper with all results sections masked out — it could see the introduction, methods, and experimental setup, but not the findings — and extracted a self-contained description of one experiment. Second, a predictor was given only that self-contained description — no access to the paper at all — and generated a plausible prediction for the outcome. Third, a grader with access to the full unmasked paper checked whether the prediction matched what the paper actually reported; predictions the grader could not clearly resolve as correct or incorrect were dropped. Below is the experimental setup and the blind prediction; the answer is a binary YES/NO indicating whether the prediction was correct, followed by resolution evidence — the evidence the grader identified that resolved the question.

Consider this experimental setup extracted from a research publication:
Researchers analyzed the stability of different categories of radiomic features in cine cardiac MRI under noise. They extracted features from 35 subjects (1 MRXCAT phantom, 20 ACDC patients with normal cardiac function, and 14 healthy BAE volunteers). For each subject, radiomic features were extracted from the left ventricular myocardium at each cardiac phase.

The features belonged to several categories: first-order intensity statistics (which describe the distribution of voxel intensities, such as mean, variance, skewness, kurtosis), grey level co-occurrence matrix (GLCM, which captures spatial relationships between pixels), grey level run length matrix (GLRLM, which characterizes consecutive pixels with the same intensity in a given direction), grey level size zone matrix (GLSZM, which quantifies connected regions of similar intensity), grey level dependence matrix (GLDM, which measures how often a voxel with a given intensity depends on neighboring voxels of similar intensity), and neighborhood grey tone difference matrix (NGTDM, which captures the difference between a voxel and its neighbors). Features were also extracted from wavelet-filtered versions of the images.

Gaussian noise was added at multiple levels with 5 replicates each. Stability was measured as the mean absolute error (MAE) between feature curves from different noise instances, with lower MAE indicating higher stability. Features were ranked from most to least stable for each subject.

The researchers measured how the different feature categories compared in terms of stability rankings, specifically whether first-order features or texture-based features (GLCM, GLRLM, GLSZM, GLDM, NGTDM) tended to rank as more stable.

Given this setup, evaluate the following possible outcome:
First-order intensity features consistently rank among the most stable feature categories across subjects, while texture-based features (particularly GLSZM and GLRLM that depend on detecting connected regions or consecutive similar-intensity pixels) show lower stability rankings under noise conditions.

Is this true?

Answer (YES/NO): NO